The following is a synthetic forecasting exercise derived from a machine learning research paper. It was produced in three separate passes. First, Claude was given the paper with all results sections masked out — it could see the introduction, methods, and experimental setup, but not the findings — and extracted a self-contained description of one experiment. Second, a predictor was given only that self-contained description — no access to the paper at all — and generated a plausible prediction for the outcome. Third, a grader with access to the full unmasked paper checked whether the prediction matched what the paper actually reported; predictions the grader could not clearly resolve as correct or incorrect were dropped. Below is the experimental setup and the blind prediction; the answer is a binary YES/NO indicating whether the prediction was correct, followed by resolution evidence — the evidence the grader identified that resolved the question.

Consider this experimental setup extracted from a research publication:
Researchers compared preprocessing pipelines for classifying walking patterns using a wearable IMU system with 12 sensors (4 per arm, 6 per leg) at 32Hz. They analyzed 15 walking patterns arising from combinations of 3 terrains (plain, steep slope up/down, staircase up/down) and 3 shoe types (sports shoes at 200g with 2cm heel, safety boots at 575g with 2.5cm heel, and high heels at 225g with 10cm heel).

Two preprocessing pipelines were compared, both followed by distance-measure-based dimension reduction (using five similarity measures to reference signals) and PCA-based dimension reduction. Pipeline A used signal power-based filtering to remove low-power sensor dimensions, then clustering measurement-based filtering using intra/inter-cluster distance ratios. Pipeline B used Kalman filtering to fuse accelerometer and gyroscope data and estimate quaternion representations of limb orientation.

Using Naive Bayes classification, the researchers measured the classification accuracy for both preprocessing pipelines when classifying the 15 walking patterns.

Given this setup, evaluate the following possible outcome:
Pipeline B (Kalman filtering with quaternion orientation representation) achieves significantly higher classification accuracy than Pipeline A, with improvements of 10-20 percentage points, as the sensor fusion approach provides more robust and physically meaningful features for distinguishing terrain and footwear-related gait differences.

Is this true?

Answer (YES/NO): NO